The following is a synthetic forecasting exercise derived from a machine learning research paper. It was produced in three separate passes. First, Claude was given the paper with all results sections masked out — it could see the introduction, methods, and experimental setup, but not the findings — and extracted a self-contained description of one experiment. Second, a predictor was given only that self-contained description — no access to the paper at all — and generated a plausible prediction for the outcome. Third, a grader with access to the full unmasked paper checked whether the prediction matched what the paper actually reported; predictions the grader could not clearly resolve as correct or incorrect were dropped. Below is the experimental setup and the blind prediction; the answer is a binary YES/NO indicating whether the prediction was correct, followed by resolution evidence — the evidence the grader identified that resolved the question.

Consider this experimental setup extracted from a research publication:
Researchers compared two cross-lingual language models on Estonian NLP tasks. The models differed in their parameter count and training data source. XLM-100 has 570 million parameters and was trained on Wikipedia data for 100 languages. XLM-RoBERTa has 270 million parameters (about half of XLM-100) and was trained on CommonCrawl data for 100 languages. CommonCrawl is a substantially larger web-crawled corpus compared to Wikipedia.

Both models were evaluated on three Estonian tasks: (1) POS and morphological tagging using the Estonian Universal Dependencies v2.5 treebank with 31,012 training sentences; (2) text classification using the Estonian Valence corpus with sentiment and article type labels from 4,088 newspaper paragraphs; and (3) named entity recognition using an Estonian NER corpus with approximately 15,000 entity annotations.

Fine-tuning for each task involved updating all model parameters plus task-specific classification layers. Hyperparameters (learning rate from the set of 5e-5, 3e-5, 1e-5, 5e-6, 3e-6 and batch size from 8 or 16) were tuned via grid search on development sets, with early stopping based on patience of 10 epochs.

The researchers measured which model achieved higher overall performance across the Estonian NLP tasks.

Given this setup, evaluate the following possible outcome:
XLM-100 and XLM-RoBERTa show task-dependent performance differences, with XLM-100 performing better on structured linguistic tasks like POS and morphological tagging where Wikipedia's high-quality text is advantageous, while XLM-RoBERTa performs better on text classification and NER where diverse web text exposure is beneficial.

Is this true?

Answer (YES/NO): NO